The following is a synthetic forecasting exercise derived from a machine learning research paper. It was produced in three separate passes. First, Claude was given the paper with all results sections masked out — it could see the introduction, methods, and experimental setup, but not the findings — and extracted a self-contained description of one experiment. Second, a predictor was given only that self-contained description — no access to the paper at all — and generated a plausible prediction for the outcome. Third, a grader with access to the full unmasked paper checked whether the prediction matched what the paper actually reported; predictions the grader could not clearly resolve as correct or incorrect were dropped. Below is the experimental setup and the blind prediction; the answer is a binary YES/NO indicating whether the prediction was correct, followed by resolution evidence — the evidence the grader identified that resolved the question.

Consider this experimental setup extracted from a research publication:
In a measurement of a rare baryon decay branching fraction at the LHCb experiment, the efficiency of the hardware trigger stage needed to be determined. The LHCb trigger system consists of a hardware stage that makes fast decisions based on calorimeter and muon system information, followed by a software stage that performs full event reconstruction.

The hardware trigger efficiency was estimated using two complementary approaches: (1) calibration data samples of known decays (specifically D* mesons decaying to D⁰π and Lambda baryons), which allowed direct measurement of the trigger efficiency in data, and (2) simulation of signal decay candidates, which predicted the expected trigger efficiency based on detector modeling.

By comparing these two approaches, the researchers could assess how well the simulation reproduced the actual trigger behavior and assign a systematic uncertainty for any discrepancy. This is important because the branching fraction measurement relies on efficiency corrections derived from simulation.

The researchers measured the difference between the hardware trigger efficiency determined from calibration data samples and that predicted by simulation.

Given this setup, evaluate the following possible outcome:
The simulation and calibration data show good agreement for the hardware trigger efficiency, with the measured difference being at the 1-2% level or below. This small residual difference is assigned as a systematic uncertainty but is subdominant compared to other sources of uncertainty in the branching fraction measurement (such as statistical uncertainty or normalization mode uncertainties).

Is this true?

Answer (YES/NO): YES